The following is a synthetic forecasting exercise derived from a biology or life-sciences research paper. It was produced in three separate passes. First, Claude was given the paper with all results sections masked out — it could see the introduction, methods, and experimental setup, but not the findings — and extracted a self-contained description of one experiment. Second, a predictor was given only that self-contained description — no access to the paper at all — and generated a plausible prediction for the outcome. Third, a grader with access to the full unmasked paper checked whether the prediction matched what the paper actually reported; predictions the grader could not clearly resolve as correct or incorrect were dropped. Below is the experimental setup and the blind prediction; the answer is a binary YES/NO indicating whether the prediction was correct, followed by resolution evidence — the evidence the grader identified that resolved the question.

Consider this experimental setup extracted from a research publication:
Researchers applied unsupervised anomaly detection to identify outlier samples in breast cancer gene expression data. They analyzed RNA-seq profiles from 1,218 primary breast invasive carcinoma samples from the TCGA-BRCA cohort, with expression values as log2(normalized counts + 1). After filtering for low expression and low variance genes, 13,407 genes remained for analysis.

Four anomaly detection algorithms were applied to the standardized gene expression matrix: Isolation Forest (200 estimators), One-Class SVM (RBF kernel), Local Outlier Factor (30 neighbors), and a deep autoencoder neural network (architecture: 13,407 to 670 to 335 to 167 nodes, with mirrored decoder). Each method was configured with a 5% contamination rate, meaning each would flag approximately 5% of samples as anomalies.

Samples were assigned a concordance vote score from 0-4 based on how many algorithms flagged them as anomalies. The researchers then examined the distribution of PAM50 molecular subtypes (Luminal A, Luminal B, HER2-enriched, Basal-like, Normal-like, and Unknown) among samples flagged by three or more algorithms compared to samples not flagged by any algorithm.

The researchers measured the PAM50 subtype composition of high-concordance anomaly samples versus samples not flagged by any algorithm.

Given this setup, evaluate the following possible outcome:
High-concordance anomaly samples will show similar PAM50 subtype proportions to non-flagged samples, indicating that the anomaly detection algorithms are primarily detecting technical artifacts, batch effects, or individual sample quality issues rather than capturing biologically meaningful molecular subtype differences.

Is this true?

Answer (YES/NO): NO